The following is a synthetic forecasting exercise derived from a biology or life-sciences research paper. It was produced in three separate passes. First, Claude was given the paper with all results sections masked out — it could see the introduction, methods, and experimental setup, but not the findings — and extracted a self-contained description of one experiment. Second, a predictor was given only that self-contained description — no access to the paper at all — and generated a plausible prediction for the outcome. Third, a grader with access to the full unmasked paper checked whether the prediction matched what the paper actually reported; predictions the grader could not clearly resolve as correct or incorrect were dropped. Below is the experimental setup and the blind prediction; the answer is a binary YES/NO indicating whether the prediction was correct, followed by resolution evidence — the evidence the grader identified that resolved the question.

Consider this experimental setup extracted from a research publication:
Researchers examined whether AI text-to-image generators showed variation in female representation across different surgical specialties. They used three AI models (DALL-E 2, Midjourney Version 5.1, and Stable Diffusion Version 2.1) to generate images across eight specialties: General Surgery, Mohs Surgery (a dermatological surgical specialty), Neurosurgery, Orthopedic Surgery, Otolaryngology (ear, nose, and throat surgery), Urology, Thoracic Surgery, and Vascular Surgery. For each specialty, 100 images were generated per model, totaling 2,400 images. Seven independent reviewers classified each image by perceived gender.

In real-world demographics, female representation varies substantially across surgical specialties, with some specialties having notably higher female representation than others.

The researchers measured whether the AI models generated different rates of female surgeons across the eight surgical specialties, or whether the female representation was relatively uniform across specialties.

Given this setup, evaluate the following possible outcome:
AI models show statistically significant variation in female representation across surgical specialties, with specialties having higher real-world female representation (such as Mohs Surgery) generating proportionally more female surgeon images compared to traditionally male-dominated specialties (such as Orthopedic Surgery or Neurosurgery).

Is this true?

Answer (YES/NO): NO